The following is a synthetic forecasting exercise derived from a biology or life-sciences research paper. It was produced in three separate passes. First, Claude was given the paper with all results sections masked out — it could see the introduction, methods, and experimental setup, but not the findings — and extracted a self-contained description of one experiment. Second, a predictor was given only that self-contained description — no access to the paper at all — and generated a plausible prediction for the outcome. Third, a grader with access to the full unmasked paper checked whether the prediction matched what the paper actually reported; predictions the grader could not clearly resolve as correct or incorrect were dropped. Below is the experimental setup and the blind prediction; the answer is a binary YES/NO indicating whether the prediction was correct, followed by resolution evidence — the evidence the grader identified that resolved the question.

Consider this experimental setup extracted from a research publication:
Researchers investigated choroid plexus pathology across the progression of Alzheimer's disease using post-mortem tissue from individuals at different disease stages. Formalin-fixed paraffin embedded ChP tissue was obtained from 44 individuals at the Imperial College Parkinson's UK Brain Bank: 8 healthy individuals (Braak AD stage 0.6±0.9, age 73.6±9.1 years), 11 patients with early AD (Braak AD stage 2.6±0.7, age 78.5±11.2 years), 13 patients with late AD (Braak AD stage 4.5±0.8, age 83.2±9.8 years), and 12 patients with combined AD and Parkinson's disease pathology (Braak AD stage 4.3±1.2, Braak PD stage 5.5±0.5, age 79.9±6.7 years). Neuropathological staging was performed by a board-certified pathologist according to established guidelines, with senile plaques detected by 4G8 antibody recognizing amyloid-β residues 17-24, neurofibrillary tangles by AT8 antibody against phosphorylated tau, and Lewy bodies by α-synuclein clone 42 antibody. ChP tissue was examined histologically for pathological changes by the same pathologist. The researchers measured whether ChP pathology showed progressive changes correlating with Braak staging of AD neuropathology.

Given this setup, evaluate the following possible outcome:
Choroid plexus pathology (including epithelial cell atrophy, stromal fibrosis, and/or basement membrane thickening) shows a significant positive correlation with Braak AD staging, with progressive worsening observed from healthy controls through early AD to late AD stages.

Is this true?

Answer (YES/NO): NO